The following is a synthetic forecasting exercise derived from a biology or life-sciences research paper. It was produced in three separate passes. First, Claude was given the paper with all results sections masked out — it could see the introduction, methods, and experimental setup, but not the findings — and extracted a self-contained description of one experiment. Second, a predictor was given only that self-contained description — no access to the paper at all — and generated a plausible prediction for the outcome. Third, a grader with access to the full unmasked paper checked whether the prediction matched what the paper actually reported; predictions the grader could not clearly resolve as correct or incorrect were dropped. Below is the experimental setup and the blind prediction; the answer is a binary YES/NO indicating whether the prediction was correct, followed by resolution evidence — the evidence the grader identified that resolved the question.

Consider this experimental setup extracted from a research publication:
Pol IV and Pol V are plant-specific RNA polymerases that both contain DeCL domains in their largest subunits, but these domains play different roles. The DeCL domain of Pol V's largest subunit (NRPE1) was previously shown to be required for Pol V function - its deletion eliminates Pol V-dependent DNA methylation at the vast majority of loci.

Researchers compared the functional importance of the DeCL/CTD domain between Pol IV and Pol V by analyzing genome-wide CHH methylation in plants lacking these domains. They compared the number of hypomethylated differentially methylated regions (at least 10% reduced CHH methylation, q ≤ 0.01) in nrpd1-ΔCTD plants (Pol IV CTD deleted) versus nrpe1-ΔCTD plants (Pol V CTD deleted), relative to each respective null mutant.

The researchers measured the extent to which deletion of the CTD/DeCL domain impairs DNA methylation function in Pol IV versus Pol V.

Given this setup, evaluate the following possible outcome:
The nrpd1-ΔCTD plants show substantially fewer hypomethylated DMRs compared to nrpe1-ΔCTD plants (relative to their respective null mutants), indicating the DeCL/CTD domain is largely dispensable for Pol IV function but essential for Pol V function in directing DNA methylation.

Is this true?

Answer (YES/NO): YES